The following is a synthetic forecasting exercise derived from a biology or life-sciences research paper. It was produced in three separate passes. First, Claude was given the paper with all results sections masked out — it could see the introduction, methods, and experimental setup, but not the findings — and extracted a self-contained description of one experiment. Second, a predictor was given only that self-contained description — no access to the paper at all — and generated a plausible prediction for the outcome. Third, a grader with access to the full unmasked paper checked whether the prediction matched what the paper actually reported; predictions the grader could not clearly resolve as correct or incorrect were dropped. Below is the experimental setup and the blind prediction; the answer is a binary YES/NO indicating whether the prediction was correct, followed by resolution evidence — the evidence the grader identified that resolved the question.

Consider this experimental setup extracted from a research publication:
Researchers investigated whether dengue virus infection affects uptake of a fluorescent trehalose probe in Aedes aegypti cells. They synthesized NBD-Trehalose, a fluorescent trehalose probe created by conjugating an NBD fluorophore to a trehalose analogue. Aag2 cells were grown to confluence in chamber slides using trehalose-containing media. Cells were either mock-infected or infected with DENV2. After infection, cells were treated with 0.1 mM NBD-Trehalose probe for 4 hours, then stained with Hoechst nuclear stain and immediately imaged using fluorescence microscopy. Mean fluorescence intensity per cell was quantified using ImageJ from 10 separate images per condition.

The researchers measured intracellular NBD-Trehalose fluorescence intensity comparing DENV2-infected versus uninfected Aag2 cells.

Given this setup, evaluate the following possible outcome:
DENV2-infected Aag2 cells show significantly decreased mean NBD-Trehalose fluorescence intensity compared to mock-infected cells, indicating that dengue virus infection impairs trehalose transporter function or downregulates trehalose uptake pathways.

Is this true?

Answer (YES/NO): NO